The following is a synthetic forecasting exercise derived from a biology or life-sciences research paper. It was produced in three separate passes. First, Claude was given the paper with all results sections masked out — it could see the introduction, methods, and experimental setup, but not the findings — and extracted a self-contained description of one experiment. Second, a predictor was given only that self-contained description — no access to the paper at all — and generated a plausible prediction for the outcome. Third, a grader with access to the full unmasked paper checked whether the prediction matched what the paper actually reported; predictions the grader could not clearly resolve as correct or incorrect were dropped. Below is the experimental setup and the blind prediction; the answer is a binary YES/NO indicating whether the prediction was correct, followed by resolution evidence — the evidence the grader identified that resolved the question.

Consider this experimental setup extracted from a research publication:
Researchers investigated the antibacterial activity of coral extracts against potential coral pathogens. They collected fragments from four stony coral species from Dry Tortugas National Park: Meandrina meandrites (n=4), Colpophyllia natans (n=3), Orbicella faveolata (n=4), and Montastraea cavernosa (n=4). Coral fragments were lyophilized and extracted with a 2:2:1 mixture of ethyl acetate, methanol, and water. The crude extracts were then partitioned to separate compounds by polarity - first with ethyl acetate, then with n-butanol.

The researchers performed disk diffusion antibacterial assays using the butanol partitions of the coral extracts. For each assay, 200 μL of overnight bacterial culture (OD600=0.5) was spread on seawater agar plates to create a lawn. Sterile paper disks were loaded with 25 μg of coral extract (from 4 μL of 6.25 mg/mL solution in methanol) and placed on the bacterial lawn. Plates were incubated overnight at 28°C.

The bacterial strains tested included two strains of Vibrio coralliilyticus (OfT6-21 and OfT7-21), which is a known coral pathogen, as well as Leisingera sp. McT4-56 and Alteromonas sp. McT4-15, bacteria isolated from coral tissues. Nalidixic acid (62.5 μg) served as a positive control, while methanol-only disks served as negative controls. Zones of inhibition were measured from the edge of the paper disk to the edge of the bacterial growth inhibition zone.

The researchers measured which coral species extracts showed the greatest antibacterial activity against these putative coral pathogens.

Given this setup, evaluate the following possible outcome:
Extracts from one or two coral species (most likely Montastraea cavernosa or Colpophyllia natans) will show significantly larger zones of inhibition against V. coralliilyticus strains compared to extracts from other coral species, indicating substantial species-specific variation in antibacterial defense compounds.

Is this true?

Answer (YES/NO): NO